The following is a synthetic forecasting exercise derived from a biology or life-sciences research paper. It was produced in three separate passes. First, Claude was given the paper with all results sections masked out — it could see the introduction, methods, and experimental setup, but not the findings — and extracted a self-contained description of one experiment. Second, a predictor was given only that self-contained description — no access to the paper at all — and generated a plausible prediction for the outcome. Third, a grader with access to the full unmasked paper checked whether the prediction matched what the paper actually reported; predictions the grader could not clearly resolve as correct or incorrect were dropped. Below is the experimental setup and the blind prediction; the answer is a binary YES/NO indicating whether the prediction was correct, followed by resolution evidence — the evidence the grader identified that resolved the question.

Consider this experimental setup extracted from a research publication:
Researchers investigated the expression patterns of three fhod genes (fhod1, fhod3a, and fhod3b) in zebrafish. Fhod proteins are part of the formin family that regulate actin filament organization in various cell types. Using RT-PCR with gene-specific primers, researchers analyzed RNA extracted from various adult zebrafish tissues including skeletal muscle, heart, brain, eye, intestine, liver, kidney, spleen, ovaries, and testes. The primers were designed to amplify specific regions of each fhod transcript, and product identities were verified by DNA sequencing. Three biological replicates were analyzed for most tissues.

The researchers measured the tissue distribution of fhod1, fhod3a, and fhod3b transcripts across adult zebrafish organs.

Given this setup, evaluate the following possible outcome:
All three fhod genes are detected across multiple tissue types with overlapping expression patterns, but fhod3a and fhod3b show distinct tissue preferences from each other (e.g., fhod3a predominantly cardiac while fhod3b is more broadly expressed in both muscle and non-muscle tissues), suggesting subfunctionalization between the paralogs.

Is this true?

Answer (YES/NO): NO